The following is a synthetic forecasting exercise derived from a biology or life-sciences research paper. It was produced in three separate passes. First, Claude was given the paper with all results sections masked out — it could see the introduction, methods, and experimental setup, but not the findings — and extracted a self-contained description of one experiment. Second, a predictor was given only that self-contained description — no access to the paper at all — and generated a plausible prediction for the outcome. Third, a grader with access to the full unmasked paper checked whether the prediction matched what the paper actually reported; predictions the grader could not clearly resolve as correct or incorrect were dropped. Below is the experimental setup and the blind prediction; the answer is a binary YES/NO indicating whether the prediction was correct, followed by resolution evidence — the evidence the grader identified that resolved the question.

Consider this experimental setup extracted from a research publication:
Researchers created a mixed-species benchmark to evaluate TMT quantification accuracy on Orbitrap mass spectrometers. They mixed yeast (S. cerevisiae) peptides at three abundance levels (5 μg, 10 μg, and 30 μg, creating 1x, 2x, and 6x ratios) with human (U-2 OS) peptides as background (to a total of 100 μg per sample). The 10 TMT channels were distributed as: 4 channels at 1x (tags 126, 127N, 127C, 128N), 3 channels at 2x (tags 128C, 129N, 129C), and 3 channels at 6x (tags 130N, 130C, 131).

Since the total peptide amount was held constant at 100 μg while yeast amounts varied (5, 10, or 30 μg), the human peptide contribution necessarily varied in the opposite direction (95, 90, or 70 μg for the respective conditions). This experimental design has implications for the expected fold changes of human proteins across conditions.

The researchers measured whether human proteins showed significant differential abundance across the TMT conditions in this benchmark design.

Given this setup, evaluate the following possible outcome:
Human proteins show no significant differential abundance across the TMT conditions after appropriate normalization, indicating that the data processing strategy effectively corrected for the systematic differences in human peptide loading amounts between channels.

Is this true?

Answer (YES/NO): NO